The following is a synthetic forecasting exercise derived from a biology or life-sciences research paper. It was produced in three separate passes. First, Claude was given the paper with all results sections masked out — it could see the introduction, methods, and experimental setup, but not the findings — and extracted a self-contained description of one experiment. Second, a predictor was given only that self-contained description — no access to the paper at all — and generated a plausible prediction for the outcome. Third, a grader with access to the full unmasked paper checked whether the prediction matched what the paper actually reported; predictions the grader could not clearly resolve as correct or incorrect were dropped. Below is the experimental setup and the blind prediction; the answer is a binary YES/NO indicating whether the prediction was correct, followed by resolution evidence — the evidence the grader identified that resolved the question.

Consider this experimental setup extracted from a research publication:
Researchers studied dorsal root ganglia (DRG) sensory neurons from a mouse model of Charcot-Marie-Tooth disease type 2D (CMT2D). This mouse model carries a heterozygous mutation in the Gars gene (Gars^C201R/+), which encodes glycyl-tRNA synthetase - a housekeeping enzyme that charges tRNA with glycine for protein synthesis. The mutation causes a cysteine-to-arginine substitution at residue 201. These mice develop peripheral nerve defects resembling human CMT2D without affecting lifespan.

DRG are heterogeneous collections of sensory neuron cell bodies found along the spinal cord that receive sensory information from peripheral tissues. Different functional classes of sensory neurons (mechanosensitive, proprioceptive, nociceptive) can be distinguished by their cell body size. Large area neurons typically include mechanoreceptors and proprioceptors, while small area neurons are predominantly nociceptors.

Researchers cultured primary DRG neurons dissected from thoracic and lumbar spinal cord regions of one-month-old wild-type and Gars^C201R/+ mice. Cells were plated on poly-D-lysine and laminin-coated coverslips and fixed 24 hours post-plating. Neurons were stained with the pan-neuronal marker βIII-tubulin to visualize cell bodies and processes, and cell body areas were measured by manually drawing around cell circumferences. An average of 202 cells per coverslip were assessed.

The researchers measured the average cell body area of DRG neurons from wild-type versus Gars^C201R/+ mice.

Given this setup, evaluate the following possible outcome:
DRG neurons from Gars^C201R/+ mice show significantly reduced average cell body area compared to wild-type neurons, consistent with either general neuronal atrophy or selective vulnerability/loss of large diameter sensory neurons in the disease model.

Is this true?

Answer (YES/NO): YES